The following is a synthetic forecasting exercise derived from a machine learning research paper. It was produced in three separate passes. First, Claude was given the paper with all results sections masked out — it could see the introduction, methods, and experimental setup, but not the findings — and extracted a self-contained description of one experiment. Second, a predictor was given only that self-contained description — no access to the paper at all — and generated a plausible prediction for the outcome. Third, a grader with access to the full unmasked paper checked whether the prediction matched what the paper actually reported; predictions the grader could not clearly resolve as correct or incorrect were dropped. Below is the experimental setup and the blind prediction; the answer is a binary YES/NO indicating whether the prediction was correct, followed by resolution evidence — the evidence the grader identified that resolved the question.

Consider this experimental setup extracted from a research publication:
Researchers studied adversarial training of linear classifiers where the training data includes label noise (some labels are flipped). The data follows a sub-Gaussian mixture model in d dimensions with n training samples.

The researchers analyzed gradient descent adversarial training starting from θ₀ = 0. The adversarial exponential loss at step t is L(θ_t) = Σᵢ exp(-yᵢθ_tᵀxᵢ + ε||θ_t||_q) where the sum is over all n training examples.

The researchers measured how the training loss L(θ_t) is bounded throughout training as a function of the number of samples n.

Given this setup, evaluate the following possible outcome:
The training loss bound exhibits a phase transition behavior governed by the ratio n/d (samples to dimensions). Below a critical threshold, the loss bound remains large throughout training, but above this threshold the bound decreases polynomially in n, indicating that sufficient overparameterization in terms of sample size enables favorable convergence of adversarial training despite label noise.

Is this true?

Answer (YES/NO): NO